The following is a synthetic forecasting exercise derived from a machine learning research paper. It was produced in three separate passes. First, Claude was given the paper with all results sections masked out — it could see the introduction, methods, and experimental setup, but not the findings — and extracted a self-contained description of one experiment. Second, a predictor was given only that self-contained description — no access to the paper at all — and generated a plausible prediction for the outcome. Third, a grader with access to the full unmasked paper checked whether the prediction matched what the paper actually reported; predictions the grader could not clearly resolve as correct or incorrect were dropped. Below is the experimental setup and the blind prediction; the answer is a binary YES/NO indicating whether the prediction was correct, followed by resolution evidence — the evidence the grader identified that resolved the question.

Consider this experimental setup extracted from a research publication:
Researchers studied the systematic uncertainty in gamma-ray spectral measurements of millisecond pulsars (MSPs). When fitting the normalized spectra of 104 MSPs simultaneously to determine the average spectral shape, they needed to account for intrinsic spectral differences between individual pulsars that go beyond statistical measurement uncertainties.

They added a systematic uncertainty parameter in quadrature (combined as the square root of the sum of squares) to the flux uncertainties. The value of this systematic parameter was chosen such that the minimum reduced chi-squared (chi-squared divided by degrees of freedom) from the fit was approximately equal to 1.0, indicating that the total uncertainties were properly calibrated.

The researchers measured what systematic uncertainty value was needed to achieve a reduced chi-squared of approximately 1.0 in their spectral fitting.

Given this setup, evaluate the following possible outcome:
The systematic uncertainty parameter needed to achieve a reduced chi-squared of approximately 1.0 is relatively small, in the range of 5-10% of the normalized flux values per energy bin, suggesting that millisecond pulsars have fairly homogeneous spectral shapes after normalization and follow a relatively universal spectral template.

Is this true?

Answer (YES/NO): YES